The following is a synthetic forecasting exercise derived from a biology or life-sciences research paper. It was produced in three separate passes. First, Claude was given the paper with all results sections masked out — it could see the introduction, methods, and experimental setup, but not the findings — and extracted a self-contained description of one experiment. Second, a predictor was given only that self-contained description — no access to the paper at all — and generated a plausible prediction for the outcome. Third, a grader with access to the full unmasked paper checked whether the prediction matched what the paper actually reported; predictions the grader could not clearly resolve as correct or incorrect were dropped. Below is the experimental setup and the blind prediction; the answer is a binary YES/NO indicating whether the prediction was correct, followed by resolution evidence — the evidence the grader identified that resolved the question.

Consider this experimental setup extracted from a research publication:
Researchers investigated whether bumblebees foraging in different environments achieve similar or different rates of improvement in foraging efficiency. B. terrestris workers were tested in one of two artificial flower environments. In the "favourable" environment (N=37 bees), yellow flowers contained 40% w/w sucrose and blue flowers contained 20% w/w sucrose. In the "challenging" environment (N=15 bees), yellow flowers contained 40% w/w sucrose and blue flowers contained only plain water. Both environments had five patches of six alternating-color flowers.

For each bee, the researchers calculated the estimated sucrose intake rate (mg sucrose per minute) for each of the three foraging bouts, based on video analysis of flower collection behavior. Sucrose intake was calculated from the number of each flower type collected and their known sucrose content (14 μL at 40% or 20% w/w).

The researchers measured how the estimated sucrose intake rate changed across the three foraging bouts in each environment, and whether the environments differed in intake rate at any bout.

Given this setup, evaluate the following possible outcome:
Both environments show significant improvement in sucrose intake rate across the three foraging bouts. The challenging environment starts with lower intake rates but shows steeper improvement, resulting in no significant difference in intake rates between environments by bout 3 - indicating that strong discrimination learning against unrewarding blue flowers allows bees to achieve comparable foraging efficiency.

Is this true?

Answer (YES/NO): NO